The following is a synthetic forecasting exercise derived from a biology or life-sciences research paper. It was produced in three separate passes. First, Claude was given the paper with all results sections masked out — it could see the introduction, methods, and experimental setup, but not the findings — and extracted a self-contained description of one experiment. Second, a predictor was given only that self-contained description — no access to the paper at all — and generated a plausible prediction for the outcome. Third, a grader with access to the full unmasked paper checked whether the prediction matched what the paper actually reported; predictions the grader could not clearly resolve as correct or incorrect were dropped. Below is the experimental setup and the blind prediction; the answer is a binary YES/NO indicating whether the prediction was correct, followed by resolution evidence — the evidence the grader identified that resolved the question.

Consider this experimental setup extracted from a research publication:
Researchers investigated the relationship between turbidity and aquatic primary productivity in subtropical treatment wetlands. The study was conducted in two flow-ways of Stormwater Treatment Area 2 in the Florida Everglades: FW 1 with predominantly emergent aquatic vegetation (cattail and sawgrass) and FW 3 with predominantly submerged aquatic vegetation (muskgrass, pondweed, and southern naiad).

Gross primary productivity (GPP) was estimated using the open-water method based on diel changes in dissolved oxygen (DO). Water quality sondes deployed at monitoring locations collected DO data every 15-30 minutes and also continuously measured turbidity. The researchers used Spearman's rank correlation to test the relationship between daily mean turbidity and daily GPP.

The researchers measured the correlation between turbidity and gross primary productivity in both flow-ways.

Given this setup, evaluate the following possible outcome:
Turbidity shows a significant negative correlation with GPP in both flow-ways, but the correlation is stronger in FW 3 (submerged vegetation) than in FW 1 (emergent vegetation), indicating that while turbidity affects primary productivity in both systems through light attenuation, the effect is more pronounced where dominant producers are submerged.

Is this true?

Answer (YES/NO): YES